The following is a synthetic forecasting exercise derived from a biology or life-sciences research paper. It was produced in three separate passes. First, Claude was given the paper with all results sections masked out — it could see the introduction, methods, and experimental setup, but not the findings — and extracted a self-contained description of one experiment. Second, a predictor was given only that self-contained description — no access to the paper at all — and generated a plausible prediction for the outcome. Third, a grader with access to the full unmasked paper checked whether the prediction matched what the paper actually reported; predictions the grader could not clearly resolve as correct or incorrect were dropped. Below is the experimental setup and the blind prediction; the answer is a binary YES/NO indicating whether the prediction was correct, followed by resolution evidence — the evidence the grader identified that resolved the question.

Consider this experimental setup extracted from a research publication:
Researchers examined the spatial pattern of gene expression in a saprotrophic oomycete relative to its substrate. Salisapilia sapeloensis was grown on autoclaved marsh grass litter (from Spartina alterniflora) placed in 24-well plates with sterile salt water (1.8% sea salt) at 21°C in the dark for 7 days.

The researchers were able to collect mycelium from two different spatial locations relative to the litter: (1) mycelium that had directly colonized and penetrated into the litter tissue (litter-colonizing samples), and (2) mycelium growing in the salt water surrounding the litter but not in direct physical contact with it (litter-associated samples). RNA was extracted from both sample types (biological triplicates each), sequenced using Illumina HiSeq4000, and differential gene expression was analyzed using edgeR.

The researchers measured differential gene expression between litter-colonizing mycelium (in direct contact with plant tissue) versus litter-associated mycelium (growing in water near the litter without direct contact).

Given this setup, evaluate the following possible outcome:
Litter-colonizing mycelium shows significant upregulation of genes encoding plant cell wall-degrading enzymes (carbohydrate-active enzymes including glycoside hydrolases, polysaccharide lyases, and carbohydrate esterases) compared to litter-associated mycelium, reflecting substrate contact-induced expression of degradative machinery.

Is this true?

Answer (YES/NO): YES